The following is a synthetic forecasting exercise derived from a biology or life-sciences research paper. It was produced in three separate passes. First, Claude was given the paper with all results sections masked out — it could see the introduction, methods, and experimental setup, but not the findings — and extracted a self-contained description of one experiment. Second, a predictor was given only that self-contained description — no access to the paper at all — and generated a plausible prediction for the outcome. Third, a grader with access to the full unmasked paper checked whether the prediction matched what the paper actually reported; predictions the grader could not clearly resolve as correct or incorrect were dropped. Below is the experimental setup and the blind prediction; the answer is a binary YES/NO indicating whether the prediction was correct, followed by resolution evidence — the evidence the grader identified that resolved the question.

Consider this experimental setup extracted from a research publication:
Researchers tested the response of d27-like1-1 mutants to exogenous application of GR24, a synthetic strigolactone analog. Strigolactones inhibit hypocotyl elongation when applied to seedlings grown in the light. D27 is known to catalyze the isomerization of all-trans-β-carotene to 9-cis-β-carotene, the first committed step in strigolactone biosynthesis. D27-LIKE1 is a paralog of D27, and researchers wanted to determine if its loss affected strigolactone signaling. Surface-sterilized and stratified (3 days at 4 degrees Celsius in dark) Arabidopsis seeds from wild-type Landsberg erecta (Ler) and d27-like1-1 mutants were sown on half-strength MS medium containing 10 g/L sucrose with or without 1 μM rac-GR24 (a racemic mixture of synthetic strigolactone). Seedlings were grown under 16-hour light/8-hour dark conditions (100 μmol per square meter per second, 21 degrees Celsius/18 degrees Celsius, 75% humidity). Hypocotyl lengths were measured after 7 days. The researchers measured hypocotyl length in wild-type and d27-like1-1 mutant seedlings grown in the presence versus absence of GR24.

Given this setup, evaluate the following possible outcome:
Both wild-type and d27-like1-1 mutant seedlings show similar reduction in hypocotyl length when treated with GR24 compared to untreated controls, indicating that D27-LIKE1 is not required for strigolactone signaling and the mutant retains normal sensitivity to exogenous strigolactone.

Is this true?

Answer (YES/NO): YES